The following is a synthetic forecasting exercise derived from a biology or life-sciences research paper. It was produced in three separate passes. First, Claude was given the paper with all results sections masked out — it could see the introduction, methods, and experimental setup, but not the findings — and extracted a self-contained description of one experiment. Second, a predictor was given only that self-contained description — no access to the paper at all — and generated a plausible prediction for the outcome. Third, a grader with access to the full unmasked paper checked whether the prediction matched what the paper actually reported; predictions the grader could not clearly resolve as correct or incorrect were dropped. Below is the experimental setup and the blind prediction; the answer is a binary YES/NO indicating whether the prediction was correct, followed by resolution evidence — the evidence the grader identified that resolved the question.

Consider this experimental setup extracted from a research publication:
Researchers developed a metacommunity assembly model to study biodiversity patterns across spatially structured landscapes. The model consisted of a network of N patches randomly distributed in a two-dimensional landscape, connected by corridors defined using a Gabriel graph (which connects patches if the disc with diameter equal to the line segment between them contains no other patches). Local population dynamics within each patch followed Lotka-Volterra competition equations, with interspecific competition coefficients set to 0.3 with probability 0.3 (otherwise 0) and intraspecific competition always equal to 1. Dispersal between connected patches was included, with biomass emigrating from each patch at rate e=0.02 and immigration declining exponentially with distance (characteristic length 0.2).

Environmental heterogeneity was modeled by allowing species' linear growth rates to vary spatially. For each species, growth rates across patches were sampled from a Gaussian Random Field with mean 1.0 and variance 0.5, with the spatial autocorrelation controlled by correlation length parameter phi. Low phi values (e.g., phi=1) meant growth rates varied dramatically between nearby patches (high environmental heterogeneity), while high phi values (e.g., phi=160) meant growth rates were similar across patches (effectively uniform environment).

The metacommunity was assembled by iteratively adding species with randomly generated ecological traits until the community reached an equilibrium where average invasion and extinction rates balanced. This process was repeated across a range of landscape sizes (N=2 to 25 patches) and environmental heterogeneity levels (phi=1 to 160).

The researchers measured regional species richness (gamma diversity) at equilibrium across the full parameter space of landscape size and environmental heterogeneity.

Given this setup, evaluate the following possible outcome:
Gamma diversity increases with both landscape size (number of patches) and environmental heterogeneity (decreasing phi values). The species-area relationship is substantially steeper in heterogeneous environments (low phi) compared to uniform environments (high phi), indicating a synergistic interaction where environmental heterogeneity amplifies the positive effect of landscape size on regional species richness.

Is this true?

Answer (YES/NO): YES